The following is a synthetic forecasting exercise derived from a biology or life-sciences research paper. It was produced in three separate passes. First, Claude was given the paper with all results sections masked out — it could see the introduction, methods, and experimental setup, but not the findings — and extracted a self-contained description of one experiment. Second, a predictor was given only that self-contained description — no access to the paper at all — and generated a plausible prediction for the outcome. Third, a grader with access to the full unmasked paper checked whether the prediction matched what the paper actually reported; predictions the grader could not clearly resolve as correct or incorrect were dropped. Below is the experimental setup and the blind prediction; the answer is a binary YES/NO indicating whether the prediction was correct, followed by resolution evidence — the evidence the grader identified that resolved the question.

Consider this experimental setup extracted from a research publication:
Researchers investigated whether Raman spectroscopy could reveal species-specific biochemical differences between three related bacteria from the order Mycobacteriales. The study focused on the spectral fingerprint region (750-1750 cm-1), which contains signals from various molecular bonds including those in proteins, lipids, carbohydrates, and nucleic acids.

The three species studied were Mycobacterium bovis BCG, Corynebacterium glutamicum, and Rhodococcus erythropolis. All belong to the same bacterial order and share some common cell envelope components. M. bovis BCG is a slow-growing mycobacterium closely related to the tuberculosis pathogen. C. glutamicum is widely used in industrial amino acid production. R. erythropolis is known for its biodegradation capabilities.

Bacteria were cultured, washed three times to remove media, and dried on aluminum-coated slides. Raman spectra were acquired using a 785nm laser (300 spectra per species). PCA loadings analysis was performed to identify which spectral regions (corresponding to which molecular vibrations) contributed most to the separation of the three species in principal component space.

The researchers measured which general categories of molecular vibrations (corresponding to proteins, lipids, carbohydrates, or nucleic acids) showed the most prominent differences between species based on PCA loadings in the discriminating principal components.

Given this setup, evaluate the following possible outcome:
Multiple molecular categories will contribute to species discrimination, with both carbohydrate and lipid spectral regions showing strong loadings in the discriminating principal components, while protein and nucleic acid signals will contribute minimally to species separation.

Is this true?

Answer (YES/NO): NO